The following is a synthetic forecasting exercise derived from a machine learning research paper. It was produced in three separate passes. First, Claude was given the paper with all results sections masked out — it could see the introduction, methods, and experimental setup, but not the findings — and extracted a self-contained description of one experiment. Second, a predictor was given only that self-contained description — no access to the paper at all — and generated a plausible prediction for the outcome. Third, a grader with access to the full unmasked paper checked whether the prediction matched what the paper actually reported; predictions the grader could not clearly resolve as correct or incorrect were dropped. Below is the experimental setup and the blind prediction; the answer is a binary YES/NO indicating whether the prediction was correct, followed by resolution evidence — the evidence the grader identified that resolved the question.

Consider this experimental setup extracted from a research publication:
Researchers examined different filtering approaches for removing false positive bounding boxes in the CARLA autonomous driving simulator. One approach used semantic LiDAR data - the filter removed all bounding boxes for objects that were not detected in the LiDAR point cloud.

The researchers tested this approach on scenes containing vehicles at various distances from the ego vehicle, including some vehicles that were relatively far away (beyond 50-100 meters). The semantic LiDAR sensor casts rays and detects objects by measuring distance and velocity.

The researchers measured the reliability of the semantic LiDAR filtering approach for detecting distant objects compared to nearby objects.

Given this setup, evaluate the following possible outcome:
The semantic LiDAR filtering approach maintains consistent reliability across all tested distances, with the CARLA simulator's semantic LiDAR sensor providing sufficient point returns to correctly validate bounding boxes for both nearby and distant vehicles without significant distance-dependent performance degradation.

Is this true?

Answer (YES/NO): NO